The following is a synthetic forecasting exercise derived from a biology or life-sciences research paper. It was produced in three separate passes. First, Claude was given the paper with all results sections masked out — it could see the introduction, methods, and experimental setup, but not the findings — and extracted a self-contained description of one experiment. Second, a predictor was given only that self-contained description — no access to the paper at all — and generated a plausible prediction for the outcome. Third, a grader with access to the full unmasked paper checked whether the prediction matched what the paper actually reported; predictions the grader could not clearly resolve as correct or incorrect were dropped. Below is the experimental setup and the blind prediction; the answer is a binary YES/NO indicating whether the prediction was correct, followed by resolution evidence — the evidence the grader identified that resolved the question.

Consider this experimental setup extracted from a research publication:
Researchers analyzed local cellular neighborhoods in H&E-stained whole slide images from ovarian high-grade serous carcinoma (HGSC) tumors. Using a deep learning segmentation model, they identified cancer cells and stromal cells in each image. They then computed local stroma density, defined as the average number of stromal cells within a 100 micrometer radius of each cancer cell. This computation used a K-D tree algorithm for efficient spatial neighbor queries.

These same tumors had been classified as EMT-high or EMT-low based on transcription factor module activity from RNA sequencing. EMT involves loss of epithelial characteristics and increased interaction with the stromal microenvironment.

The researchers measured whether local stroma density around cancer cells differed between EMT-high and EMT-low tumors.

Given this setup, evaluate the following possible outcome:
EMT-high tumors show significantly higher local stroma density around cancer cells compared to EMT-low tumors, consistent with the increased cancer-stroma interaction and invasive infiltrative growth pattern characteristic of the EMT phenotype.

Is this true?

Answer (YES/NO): YES